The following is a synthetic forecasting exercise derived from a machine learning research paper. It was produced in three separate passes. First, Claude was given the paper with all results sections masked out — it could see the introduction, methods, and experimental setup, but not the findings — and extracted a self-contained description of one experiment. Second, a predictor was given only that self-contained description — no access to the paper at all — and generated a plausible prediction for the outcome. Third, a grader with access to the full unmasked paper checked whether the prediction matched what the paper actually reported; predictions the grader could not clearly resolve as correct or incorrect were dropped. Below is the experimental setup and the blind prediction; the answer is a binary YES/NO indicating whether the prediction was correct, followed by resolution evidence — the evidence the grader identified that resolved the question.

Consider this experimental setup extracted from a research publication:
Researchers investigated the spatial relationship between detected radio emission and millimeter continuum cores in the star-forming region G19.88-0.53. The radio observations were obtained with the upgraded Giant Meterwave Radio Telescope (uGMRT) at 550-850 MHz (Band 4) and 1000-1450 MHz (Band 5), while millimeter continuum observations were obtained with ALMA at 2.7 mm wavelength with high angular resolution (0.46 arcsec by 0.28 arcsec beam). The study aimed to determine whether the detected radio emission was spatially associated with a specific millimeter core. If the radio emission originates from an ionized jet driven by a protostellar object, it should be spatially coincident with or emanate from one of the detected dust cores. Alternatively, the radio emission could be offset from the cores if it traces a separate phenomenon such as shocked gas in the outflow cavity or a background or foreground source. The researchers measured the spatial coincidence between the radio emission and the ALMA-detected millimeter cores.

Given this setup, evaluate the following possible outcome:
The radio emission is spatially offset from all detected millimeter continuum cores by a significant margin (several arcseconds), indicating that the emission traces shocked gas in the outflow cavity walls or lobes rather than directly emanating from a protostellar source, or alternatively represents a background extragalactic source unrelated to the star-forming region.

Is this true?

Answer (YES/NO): NO